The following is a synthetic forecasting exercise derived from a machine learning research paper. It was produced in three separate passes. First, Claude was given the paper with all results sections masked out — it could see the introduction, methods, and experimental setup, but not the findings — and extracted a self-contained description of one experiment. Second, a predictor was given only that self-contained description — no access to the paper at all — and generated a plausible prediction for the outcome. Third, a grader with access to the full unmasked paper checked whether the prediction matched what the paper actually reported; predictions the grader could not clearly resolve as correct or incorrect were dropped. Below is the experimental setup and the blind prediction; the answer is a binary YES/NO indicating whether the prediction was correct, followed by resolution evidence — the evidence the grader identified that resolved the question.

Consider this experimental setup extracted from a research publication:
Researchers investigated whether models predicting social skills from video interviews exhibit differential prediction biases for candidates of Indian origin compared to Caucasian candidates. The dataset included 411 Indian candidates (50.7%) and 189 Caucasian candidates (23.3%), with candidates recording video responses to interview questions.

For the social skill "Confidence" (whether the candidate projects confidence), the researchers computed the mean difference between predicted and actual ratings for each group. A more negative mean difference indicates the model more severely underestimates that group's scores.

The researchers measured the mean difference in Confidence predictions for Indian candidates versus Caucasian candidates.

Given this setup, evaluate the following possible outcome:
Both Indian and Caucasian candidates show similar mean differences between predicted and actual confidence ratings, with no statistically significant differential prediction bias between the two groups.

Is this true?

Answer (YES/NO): YES